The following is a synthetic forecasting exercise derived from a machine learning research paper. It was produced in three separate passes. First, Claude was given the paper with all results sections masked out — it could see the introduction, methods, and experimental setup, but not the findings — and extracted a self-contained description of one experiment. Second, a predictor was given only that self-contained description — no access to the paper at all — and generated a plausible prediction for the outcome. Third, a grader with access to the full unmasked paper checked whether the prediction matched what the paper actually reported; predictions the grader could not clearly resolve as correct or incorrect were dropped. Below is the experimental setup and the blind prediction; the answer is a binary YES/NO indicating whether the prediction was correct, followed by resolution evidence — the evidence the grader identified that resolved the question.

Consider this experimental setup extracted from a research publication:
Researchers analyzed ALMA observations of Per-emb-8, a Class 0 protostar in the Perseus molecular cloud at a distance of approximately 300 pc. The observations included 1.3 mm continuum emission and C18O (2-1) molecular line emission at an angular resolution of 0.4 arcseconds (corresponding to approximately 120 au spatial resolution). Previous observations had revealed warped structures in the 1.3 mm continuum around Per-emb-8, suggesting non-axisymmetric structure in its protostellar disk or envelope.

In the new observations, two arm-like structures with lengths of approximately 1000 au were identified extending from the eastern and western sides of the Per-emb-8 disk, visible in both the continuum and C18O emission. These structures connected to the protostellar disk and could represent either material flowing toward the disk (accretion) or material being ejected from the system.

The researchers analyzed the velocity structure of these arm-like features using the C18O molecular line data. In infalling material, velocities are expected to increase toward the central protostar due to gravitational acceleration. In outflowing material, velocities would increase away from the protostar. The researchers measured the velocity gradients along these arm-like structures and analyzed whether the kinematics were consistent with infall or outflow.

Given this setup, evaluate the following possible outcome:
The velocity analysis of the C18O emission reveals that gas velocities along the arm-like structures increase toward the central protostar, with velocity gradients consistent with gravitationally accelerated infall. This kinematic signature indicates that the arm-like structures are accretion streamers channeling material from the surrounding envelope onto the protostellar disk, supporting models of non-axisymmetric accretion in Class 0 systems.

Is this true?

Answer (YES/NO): YES